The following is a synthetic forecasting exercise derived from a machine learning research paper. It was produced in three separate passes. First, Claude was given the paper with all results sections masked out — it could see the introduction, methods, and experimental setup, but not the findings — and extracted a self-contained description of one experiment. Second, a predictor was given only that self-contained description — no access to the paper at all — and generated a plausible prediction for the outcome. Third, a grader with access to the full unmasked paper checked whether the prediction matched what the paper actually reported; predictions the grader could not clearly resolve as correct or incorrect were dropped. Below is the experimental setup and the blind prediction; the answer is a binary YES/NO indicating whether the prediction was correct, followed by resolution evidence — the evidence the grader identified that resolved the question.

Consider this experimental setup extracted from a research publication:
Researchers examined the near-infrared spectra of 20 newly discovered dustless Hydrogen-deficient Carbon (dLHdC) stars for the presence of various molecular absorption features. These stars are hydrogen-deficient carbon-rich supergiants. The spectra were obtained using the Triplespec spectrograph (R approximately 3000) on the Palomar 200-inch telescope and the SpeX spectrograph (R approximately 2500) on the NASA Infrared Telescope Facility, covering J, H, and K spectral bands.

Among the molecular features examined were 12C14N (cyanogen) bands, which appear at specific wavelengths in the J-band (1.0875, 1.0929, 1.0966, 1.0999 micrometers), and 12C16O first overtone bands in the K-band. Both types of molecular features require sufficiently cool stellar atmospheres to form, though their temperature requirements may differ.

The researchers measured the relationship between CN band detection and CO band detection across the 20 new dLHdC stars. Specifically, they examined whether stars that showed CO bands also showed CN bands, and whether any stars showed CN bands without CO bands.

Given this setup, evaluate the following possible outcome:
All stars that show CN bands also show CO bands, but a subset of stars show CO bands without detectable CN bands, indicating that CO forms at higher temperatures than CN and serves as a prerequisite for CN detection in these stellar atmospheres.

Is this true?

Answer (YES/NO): NO